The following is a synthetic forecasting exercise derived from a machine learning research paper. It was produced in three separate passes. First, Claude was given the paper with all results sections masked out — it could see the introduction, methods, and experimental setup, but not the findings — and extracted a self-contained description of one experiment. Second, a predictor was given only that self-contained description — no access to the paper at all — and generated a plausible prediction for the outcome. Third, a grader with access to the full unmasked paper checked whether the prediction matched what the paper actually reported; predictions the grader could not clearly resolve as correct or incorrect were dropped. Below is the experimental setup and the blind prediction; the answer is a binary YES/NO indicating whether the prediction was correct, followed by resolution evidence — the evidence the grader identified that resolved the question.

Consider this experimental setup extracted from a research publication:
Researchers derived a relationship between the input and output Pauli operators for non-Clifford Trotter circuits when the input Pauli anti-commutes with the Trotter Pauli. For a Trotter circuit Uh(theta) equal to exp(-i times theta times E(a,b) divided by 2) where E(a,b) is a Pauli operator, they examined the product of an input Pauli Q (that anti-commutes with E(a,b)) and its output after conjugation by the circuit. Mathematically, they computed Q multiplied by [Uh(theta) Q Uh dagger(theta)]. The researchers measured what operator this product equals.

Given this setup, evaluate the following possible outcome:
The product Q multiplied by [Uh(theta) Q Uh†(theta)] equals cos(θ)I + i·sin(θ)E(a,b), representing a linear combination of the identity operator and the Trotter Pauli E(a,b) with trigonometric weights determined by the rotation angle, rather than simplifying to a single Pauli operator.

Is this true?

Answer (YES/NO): NO